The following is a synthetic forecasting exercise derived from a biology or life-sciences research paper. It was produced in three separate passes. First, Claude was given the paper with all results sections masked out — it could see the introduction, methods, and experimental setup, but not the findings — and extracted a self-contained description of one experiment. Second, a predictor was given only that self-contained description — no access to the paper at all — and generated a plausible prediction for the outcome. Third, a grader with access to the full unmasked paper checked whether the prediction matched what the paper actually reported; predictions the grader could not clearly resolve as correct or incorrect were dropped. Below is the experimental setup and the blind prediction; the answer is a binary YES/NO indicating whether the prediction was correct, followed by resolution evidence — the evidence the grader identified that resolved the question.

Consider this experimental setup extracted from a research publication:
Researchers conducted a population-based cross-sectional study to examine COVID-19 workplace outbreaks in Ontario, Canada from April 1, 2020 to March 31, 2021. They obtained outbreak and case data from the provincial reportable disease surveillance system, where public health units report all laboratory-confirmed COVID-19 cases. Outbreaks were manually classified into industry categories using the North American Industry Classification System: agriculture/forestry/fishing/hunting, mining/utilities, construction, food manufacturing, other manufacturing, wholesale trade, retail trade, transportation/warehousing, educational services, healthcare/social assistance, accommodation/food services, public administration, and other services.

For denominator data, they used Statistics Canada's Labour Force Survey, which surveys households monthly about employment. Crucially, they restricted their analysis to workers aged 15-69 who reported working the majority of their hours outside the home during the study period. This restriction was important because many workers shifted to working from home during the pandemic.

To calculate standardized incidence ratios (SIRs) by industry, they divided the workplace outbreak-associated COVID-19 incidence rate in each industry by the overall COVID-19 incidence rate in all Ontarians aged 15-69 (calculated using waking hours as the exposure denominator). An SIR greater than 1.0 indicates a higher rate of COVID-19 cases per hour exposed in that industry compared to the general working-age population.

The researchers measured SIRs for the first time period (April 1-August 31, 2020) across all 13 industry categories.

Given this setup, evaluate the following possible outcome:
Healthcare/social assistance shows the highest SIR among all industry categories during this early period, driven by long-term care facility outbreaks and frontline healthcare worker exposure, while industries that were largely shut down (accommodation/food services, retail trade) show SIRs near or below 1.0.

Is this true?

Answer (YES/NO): NO